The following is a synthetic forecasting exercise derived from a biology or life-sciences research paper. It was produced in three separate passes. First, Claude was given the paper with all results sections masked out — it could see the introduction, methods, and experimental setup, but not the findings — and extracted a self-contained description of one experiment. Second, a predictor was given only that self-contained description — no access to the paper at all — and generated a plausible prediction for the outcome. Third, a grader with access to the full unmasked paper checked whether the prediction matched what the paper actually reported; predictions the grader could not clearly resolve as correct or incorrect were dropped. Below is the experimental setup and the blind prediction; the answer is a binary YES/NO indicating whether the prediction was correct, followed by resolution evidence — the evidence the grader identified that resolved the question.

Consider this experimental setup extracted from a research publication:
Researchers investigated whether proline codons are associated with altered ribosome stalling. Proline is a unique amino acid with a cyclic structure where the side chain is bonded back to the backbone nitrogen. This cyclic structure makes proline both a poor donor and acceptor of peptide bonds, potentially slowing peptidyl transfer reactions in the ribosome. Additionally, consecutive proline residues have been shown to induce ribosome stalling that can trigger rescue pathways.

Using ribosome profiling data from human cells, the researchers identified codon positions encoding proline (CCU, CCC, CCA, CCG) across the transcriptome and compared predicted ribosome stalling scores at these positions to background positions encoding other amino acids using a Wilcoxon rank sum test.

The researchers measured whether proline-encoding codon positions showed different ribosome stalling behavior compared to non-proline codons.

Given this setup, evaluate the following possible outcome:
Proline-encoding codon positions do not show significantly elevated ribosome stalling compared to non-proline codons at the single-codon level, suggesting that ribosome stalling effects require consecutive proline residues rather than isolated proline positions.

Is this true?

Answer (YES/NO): NO